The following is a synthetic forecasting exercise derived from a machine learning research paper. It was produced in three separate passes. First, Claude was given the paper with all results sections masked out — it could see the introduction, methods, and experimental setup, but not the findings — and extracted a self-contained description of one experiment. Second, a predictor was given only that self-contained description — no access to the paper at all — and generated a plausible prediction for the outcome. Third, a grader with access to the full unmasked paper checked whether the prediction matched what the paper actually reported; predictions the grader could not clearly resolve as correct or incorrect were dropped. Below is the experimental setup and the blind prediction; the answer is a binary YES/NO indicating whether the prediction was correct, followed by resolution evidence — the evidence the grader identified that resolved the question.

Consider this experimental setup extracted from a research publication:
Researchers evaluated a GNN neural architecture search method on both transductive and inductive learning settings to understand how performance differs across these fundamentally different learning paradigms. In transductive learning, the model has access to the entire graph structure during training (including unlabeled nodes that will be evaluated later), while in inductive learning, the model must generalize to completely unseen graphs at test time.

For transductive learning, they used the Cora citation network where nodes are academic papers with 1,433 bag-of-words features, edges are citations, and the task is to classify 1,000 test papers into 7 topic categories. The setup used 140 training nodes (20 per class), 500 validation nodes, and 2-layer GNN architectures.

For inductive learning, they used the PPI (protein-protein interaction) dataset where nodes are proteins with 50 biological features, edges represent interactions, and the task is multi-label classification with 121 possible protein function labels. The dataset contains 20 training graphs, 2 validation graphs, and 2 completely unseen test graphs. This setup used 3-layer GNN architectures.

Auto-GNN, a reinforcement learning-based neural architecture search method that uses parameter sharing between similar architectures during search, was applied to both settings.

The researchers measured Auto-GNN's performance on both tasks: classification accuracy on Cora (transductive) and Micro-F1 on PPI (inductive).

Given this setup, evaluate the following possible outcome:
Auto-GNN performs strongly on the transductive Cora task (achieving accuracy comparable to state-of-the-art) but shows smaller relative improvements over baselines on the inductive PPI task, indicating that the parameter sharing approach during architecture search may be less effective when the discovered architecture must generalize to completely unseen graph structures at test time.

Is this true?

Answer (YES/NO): NO